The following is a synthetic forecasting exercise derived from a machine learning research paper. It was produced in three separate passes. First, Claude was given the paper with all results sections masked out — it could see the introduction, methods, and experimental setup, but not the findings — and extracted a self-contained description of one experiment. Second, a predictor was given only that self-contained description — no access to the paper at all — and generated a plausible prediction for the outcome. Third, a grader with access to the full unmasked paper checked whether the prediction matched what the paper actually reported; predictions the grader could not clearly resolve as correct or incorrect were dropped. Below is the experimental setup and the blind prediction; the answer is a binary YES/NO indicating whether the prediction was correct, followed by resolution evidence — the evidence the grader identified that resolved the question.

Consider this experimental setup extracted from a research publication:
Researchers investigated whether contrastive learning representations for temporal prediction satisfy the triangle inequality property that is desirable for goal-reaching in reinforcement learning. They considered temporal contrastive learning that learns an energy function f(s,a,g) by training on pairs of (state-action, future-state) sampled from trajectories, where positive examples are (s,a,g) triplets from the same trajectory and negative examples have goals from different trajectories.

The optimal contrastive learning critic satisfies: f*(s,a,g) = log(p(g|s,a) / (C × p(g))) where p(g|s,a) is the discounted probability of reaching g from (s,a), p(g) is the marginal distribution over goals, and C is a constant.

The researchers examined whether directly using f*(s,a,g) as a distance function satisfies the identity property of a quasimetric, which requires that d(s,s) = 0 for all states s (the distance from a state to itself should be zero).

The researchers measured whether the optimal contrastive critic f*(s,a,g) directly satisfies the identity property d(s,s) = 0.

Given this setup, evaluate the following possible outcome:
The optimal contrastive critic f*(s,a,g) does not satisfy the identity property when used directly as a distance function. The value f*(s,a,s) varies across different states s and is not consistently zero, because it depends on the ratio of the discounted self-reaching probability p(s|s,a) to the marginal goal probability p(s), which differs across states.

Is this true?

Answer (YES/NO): YES